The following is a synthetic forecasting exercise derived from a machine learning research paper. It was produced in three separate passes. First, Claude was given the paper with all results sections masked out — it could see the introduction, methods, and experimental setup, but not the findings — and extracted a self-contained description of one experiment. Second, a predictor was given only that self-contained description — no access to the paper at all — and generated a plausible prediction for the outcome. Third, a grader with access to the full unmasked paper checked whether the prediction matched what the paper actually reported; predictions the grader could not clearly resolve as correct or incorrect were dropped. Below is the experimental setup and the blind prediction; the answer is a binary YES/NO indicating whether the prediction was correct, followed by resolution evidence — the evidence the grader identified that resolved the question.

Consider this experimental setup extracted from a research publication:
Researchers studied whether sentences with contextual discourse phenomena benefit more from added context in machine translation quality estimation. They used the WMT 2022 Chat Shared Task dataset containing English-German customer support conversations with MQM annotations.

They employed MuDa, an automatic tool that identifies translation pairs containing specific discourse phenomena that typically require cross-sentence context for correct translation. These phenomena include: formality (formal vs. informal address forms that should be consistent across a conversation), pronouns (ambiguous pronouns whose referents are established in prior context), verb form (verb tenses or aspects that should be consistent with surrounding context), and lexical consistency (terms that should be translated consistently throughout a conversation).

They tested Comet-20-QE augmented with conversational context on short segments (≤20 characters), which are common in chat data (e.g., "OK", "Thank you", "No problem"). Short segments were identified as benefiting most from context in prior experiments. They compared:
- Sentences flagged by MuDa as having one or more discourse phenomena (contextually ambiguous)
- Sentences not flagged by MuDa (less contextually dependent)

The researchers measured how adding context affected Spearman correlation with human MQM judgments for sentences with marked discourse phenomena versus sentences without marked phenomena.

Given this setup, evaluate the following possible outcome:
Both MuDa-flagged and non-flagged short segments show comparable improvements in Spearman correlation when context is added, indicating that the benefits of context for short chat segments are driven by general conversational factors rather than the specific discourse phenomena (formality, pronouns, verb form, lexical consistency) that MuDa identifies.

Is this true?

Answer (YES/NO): NO